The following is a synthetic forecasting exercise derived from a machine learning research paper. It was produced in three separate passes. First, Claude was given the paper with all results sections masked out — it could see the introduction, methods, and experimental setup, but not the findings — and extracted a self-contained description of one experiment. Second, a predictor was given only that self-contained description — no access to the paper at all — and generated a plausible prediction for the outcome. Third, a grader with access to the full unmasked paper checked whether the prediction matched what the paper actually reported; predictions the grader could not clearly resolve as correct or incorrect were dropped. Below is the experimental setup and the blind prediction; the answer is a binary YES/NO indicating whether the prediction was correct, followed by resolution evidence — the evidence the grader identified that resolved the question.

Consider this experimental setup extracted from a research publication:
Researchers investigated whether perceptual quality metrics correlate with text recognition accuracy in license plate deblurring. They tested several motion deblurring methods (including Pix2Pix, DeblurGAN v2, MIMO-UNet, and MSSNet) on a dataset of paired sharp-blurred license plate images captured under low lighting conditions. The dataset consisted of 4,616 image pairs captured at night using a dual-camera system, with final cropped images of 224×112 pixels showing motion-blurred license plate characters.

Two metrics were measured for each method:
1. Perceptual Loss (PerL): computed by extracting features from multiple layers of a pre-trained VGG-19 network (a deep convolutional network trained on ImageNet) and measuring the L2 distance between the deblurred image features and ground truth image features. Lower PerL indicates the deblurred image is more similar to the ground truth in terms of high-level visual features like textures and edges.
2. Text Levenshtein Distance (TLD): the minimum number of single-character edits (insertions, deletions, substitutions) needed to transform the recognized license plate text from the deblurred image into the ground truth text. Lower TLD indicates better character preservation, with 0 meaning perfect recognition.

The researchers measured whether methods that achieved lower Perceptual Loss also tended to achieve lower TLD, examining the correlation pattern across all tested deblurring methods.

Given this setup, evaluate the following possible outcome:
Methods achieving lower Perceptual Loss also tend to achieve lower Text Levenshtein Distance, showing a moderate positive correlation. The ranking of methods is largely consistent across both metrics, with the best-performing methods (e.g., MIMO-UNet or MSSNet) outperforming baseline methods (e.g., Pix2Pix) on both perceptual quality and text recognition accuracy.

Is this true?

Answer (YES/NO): NO